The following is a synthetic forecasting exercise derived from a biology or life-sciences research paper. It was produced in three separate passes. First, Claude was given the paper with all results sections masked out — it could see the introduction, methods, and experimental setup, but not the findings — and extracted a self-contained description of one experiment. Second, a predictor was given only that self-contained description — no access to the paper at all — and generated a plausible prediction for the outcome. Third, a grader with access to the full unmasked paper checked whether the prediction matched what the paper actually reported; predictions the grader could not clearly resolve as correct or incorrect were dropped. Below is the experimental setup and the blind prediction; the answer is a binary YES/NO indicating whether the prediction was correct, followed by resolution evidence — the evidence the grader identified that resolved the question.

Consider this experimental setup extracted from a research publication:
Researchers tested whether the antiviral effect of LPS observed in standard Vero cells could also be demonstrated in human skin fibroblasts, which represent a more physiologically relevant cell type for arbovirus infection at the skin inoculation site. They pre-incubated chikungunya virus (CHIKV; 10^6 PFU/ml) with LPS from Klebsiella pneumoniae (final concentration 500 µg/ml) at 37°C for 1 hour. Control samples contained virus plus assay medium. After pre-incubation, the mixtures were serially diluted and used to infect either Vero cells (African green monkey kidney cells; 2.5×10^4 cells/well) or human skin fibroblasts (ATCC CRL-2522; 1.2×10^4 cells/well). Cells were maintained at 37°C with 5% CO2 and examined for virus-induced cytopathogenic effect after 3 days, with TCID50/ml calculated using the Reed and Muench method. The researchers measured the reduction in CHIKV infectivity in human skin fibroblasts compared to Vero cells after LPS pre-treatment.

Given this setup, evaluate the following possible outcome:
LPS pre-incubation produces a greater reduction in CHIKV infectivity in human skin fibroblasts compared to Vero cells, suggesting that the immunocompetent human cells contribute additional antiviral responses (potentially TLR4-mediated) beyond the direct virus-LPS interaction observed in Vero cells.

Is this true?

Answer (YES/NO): NO